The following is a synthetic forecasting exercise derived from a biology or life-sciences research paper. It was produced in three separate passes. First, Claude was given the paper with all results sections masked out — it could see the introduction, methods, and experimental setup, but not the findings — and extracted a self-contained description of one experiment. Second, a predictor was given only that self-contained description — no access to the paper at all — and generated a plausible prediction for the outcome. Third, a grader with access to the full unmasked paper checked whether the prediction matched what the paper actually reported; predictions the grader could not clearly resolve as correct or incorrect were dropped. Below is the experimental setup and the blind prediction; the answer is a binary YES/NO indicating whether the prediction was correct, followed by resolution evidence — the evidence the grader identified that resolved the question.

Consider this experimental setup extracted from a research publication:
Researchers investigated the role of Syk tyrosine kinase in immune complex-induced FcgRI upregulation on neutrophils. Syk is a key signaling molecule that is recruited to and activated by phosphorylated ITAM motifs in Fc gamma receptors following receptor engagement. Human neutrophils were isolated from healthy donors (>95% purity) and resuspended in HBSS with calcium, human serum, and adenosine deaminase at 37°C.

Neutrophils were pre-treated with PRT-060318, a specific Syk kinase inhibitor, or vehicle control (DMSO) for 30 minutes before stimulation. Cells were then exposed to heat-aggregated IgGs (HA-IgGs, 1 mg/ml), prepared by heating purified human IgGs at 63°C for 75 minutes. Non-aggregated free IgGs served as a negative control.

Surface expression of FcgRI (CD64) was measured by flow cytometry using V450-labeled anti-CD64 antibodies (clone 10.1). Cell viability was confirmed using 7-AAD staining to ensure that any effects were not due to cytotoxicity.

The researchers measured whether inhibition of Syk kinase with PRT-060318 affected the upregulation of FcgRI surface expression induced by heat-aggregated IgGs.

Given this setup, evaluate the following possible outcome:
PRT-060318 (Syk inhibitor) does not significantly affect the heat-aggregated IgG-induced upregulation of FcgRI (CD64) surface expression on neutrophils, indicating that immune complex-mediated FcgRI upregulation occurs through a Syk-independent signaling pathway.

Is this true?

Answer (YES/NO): NO